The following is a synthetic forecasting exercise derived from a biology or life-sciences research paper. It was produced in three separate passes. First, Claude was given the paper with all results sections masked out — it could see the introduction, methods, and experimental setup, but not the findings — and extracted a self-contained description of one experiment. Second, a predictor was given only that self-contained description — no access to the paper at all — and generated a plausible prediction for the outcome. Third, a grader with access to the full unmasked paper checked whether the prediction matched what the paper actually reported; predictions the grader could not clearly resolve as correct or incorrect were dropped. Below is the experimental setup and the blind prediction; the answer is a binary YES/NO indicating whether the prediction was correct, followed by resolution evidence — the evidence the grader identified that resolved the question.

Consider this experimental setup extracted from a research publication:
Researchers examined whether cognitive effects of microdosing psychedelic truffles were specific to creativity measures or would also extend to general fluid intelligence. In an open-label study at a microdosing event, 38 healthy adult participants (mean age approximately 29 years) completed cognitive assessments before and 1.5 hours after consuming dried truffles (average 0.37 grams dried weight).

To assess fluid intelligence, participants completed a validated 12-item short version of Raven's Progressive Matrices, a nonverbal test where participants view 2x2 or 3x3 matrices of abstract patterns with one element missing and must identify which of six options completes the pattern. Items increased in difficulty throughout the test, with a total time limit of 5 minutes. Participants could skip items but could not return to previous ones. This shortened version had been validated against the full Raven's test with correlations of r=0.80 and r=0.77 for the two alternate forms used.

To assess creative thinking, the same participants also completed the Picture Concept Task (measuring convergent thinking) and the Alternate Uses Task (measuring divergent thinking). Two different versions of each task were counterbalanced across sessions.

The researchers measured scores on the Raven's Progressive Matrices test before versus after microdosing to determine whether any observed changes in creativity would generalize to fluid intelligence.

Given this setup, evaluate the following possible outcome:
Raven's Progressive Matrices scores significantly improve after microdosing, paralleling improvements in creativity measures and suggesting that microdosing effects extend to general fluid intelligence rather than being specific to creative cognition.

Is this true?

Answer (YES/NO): NO